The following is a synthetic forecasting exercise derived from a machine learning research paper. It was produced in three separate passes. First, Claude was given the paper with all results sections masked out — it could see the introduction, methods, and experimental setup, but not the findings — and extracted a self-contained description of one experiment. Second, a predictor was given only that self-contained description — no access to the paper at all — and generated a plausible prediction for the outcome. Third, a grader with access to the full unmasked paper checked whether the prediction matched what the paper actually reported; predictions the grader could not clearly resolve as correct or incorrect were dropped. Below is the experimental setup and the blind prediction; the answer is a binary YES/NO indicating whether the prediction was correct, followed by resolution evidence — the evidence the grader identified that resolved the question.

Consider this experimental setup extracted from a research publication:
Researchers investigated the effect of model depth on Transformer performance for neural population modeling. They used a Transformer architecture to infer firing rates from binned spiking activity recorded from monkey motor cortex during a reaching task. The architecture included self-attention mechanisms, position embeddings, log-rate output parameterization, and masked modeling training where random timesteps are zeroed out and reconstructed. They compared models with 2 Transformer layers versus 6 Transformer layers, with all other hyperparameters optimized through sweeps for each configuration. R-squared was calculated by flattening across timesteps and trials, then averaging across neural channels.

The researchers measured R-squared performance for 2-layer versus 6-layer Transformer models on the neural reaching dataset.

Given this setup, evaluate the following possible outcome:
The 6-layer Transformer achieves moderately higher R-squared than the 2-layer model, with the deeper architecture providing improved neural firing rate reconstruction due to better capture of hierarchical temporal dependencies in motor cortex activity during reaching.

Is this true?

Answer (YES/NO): NO